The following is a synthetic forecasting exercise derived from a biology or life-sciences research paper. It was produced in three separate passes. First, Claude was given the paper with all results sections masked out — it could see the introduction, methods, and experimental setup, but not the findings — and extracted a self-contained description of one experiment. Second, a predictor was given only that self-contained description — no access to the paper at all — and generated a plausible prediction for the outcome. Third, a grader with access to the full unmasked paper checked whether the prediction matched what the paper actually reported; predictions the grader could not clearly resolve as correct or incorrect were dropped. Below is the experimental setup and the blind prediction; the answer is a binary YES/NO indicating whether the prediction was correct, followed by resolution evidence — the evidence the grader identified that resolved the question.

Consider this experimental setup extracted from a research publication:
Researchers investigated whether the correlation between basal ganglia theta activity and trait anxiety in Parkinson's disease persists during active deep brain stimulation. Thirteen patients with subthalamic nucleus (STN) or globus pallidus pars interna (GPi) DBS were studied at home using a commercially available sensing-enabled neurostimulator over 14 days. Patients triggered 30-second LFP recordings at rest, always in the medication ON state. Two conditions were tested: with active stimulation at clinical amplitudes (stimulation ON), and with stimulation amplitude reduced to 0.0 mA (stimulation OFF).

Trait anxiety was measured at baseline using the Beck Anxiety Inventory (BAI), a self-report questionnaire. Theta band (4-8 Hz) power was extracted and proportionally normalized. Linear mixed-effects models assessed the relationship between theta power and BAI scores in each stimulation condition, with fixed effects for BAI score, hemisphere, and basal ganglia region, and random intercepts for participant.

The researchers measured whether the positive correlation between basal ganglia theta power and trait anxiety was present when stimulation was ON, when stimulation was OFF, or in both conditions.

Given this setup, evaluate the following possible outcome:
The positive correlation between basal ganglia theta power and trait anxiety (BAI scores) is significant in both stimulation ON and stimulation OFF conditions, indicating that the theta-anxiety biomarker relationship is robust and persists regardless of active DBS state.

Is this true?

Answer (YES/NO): YES